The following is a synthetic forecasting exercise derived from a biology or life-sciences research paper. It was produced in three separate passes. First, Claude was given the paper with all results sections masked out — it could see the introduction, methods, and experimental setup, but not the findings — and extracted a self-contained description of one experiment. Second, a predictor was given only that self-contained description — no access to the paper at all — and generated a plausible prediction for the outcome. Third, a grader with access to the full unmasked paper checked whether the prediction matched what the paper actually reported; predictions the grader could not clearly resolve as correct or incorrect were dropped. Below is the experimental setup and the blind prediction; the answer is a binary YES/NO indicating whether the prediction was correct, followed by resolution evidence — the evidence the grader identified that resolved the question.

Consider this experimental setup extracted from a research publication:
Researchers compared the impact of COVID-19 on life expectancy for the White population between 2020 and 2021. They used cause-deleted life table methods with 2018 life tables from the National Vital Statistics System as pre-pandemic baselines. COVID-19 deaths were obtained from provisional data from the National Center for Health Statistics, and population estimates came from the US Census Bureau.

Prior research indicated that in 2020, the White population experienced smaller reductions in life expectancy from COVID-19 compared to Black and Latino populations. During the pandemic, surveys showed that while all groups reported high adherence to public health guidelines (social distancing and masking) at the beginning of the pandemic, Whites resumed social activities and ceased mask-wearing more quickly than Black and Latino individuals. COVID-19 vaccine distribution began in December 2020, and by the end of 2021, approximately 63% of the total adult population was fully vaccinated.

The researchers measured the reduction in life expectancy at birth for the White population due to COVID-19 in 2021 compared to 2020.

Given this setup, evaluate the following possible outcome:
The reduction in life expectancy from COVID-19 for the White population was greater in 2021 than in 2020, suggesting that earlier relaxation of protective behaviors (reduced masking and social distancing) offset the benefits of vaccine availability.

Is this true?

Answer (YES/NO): YES